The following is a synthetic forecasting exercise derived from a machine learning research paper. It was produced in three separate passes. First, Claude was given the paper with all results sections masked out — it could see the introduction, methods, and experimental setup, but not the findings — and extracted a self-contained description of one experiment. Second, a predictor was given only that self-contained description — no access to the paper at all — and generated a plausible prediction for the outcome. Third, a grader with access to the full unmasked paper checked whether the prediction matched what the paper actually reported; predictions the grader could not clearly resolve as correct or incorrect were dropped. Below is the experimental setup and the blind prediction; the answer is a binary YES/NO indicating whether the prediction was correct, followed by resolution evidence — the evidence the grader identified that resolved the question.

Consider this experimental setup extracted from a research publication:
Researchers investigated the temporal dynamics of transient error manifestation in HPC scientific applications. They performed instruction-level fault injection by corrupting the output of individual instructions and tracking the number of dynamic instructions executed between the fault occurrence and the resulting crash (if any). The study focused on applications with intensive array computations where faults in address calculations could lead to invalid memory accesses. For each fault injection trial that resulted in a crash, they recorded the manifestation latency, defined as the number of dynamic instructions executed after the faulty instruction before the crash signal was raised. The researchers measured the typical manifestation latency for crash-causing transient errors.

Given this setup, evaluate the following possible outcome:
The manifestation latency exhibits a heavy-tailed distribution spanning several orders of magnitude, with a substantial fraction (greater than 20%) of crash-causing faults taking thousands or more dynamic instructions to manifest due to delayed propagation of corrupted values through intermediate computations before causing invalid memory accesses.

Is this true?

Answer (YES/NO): NO